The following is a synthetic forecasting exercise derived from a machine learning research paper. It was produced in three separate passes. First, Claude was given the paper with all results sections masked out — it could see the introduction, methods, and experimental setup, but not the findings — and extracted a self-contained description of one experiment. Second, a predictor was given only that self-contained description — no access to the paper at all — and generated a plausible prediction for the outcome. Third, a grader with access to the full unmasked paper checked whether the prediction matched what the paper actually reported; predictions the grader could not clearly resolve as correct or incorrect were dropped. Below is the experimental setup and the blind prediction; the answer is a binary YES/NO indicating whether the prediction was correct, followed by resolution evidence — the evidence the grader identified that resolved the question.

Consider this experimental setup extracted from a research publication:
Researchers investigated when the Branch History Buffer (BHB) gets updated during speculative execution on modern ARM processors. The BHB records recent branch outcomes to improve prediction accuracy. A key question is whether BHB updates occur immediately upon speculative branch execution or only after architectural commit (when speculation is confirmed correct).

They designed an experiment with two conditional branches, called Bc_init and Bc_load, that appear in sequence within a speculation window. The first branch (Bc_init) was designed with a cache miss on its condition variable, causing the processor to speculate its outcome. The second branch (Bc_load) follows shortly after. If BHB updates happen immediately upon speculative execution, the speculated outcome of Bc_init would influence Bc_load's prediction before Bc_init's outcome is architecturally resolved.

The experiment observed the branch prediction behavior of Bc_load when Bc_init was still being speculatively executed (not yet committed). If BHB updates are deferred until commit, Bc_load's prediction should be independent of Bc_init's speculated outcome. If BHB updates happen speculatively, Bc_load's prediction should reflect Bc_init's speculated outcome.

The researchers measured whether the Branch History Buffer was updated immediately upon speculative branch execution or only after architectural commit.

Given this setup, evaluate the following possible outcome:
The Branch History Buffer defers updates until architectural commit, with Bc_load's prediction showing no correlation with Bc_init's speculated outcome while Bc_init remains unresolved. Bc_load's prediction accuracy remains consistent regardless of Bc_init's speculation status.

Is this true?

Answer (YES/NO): NO